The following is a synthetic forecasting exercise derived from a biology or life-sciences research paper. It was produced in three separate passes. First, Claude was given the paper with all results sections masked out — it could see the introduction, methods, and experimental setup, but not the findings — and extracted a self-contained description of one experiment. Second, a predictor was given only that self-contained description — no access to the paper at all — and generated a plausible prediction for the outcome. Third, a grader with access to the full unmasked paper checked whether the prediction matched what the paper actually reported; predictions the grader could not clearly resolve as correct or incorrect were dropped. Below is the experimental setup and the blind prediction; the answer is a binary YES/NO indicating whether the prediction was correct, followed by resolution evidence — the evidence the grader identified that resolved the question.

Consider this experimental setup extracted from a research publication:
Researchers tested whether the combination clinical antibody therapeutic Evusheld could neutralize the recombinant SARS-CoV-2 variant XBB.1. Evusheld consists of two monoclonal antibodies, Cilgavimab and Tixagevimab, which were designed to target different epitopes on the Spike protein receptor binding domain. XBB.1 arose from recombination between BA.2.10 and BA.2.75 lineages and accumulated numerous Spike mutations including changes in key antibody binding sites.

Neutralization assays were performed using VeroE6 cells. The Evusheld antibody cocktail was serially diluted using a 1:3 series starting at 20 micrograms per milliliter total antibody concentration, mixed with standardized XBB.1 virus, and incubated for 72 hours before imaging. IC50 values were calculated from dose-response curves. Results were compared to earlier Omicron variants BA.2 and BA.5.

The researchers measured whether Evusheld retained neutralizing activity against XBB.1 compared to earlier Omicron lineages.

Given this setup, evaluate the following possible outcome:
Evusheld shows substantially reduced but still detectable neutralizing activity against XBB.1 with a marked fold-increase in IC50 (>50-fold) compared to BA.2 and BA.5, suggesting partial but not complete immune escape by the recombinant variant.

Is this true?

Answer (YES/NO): NO